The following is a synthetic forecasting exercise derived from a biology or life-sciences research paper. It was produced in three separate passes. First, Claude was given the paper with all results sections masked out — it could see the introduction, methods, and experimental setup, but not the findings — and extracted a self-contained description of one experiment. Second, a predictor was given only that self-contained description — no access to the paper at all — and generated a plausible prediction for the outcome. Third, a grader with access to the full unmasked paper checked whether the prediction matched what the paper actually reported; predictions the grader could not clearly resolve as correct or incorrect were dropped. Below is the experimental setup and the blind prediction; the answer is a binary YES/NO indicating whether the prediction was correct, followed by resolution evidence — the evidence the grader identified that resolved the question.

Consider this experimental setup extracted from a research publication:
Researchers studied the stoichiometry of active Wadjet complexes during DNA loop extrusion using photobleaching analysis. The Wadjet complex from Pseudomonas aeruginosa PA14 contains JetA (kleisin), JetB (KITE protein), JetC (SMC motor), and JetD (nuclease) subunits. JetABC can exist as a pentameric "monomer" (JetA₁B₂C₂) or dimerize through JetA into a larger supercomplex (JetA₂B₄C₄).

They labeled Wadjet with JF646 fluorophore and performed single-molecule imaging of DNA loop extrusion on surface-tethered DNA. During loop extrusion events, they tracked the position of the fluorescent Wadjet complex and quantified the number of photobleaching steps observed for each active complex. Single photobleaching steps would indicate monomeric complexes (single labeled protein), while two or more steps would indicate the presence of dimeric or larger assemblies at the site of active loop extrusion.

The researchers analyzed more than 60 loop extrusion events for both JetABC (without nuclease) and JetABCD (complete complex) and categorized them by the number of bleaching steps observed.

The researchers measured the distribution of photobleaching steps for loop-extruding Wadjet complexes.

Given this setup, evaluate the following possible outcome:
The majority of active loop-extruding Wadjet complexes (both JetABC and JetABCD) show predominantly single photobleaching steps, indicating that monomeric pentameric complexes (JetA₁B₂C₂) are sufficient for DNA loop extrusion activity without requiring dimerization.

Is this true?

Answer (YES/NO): NO